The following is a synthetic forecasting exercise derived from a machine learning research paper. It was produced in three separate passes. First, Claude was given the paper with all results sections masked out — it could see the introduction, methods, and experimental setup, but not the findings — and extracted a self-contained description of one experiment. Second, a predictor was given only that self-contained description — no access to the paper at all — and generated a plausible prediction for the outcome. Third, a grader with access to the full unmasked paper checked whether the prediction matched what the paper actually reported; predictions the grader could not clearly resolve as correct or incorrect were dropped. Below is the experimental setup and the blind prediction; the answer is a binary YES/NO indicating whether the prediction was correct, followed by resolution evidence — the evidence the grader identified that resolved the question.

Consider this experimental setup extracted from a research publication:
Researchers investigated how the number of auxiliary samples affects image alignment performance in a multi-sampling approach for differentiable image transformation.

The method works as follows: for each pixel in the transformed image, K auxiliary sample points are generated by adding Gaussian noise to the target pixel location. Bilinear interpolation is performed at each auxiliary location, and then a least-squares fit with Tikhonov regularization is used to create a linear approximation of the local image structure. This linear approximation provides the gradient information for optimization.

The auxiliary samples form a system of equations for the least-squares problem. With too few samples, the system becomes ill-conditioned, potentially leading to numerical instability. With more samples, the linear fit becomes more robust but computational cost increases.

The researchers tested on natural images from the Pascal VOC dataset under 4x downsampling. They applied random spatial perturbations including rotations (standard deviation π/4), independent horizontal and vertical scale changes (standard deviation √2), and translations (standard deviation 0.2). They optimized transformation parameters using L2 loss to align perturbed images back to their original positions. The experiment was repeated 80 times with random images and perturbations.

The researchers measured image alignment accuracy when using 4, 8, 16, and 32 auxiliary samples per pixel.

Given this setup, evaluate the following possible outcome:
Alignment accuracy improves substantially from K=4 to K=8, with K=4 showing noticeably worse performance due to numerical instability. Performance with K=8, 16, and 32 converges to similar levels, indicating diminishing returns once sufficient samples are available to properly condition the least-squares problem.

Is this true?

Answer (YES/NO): NO